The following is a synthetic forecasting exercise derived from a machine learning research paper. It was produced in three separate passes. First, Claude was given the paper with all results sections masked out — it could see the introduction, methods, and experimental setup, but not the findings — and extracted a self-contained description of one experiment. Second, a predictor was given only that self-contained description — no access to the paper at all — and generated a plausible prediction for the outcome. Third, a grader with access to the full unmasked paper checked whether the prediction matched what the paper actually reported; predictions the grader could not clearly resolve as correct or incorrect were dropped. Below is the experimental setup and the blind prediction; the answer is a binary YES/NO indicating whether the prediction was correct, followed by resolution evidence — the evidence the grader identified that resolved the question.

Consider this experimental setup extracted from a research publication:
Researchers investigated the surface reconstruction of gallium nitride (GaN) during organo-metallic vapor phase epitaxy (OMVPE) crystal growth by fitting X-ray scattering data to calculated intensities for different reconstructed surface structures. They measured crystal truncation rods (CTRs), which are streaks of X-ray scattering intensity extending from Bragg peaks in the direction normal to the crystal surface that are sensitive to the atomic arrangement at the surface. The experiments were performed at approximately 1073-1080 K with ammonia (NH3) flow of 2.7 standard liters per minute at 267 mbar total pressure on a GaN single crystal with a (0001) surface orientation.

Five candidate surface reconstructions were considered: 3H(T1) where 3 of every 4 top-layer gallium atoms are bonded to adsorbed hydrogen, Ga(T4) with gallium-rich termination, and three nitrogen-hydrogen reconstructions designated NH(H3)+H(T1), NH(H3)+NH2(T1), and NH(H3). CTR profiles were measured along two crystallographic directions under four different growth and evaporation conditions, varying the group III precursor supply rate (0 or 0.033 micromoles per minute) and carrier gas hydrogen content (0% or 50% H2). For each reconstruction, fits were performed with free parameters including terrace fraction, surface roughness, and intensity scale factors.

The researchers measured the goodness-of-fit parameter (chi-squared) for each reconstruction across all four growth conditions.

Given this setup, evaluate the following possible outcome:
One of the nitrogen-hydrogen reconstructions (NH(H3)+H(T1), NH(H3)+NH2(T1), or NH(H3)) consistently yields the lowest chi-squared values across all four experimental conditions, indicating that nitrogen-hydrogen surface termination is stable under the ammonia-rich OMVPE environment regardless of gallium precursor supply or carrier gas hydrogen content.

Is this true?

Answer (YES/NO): NO